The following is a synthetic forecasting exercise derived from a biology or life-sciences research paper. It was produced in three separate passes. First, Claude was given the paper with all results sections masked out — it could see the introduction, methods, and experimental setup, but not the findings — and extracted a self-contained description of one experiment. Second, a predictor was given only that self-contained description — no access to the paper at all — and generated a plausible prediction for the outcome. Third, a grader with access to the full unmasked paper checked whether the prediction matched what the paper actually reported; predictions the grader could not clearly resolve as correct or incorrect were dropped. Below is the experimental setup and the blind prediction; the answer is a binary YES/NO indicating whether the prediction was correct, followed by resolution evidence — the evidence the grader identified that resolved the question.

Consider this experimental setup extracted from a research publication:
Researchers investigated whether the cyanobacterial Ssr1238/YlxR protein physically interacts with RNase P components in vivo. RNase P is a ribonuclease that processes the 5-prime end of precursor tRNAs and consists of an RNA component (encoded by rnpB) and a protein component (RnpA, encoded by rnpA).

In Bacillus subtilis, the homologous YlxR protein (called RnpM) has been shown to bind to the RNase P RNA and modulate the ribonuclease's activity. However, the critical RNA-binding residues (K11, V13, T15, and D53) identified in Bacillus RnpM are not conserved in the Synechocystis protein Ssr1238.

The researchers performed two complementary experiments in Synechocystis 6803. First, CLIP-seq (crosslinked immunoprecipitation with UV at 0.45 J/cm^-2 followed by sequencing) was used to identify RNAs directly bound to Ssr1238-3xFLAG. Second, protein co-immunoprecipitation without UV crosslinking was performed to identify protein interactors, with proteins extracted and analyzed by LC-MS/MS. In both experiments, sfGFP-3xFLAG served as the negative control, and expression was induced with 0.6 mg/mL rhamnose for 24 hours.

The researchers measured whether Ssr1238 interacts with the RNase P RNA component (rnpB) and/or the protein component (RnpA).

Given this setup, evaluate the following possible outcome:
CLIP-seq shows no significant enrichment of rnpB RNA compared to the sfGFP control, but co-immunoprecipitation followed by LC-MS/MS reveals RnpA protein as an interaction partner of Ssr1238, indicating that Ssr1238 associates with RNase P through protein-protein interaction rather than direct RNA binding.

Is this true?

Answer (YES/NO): NO